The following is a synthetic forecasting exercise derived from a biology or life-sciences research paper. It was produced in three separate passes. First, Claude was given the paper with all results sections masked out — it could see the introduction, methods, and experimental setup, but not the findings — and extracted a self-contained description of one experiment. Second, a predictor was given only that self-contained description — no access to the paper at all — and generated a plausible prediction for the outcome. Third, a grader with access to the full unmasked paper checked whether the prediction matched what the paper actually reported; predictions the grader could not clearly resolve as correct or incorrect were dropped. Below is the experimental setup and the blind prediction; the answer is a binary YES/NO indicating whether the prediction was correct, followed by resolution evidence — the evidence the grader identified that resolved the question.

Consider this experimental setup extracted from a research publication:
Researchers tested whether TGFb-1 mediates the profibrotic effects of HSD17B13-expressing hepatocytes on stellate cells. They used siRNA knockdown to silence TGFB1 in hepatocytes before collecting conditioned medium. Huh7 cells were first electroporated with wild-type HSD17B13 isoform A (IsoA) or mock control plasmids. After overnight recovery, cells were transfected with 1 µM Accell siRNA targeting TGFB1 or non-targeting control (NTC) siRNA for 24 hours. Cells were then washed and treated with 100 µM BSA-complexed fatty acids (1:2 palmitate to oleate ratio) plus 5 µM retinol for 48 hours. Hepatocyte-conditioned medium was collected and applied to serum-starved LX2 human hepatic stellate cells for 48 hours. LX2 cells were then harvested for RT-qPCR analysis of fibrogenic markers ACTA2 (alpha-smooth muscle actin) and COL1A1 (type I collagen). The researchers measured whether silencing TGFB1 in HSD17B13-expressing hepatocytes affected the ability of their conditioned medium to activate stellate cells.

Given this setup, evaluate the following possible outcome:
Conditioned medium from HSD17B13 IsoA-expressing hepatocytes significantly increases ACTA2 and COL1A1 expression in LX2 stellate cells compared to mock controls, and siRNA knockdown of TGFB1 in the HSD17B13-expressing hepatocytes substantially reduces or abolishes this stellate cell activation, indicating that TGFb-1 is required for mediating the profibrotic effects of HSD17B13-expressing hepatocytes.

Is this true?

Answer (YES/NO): YES